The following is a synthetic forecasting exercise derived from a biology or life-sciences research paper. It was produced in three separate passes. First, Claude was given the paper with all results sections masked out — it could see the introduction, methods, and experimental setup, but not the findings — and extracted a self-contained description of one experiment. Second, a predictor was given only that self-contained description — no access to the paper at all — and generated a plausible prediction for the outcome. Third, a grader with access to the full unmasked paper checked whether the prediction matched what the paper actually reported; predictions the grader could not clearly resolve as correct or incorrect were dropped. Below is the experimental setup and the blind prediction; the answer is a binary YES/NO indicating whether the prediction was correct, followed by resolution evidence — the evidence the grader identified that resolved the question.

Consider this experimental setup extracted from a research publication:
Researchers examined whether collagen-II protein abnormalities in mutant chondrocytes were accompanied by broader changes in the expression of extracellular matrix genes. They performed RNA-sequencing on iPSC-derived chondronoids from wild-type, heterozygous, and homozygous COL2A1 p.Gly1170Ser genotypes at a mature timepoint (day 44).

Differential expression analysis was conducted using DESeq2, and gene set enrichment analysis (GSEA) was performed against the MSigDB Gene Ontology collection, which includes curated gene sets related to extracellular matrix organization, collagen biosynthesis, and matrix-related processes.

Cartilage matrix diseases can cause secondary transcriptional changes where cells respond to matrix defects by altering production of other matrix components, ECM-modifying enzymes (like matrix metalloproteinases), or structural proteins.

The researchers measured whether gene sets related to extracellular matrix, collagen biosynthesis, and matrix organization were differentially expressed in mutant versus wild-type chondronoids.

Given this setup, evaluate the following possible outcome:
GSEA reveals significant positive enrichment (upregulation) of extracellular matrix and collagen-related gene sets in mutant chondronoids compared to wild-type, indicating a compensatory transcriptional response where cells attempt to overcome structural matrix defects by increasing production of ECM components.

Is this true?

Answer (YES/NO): NO